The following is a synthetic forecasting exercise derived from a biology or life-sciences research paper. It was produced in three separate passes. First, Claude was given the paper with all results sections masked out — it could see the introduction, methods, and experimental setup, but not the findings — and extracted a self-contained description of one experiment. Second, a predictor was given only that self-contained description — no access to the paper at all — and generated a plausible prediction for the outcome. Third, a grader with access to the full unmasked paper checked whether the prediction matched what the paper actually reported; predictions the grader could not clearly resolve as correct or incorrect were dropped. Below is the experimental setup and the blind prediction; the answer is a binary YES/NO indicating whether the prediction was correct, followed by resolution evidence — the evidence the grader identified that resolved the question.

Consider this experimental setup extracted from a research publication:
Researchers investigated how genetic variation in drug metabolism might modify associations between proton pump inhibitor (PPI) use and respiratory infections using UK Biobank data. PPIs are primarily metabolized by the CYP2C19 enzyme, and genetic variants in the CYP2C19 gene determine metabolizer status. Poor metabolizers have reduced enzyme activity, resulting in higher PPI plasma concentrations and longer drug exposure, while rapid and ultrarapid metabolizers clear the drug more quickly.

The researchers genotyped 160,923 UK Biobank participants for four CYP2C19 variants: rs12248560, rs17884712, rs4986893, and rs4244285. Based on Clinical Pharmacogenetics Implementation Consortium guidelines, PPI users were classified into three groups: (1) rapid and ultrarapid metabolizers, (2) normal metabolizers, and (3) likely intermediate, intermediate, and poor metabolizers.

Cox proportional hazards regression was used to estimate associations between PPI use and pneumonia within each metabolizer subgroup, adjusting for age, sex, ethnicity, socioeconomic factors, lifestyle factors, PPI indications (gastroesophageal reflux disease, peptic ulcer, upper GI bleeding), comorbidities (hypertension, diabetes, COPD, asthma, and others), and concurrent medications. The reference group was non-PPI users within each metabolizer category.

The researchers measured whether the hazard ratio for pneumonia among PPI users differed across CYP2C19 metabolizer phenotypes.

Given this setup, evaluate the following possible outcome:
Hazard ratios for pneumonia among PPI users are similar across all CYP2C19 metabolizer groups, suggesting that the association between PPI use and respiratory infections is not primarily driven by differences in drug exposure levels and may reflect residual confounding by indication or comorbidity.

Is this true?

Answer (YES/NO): NO